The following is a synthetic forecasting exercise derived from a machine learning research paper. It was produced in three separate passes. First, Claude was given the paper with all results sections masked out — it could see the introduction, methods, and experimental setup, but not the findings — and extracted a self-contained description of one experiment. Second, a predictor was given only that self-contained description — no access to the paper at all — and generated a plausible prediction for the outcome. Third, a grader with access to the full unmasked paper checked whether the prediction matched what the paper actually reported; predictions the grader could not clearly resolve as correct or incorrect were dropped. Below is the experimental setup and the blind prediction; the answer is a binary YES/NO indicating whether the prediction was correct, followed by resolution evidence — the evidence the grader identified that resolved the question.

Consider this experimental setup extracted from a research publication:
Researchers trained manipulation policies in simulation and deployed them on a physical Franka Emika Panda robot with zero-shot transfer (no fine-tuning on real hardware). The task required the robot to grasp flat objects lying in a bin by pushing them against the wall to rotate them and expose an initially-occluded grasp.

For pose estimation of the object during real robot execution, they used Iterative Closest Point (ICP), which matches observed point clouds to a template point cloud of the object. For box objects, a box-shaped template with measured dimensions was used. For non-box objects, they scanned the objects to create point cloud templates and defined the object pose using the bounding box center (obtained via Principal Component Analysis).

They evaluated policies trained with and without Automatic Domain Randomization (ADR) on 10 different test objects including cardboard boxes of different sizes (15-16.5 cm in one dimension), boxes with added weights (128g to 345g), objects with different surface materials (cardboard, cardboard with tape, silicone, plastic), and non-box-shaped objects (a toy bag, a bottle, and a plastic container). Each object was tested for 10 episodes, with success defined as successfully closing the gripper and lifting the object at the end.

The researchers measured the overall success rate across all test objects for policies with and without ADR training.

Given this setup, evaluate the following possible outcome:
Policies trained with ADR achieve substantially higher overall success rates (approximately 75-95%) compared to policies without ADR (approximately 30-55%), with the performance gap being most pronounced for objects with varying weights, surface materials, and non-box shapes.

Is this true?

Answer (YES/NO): NO